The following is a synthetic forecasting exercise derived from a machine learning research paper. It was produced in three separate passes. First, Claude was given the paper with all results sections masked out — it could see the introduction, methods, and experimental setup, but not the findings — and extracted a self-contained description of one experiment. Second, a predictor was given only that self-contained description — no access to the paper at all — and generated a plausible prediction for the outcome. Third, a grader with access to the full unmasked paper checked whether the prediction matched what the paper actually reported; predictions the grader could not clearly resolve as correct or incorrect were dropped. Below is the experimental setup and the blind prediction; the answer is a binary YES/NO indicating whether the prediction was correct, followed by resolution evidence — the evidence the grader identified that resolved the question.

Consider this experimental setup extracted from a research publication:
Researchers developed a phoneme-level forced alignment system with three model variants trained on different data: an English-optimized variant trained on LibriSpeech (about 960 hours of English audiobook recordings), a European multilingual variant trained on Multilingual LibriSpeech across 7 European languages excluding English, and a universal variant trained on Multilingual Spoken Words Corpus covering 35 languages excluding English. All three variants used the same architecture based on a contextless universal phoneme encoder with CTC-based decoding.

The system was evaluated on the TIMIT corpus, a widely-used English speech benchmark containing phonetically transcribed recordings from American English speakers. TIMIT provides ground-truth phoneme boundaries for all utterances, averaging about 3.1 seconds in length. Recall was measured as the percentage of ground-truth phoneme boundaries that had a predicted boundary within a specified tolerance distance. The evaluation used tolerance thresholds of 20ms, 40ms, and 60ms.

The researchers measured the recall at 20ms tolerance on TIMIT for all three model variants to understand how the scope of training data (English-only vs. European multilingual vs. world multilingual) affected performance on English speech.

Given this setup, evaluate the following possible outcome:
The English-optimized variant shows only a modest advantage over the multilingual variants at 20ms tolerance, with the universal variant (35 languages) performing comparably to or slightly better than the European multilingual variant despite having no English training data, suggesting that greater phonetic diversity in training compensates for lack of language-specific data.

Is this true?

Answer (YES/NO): NO